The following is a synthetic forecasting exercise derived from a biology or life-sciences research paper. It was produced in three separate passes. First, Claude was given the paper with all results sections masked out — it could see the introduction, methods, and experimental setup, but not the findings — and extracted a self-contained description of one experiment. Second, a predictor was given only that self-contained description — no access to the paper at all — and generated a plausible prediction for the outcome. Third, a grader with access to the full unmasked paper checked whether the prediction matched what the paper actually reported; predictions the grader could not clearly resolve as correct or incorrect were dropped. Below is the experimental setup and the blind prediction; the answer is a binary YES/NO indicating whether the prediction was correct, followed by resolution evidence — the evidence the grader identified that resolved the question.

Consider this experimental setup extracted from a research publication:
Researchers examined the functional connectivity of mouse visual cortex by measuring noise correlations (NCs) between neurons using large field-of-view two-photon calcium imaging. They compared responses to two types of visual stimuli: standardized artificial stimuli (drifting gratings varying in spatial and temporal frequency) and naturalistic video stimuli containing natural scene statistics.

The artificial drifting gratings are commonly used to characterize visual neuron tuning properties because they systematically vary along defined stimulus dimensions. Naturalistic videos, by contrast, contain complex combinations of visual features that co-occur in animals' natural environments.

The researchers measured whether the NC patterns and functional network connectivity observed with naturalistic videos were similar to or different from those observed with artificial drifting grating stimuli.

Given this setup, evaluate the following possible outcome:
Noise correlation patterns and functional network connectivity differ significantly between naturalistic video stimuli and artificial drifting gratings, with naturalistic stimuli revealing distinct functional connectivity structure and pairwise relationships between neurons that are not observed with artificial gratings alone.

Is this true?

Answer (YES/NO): NO